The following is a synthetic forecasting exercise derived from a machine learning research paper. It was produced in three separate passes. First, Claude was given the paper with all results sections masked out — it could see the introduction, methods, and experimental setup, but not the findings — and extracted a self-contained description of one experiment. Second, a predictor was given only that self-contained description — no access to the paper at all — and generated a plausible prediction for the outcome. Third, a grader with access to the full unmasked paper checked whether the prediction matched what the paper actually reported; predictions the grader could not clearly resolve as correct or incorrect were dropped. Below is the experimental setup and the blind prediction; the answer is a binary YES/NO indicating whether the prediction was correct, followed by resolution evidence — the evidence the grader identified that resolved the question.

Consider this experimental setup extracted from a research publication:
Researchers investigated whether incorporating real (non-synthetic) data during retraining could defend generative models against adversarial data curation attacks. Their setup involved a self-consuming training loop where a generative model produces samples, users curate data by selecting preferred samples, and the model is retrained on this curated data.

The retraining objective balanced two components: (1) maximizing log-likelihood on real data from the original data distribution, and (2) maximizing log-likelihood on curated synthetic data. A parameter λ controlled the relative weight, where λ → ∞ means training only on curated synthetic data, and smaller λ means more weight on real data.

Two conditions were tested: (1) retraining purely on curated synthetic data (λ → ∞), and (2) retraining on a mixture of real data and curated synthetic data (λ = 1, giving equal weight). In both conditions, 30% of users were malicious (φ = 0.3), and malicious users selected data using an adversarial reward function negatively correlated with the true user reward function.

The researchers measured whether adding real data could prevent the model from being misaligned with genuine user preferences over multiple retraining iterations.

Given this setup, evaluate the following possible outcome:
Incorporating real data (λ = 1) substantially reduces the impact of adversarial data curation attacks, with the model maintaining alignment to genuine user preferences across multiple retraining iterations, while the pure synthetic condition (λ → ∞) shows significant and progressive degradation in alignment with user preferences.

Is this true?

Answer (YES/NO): NO